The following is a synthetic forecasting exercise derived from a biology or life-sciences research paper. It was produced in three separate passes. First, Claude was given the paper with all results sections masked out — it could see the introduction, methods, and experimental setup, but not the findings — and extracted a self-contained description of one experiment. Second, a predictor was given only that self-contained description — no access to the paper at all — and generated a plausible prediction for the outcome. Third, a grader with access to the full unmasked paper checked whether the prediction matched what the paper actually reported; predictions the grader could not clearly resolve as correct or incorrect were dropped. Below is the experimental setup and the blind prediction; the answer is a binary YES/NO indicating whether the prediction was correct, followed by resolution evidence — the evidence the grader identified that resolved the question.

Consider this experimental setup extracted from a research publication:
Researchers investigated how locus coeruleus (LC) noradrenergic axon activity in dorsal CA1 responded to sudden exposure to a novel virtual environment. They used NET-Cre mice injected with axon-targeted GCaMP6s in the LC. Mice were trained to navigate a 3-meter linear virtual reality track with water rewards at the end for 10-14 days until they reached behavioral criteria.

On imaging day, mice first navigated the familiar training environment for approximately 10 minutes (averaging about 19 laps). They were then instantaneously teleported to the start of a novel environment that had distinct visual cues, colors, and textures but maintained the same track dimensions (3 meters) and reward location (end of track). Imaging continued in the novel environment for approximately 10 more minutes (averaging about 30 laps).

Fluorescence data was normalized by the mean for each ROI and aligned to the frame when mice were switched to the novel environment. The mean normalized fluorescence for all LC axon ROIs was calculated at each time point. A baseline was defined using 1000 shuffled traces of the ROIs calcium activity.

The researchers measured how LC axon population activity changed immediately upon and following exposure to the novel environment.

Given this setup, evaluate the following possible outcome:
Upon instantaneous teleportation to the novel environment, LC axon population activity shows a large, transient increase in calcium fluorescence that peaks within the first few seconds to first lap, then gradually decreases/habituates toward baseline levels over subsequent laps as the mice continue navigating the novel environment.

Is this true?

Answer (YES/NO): YES